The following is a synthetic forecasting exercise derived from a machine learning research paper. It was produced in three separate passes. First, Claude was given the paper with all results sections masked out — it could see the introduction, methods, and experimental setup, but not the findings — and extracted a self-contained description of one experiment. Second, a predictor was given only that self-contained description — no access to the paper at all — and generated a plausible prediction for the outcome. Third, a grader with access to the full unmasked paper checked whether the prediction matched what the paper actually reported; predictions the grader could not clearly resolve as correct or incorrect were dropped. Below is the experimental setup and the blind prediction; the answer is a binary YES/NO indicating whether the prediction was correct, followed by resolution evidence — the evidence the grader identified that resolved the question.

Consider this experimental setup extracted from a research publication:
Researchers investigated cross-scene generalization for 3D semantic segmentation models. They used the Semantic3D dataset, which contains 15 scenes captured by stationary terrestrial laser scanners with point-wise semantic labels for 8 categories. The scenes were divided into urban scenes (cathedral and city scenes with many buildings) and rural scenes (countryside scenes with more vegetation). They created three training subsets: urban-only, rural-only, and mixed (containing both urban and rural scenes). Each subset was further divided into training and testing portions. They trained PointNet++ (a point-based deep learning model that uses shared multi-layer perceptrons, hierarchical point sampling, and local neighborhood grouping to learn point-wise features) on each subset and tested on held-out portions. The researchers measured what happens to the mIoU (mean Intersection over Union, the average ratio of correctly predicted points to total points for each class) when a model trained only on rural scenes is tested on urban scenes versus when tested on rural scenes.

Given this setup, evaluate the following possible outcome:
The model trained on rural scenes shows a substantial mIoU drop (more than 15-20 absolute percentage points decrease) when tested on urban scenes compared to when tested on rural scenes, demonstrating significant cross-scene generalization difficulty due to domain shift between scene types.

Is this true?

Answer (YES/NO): NO